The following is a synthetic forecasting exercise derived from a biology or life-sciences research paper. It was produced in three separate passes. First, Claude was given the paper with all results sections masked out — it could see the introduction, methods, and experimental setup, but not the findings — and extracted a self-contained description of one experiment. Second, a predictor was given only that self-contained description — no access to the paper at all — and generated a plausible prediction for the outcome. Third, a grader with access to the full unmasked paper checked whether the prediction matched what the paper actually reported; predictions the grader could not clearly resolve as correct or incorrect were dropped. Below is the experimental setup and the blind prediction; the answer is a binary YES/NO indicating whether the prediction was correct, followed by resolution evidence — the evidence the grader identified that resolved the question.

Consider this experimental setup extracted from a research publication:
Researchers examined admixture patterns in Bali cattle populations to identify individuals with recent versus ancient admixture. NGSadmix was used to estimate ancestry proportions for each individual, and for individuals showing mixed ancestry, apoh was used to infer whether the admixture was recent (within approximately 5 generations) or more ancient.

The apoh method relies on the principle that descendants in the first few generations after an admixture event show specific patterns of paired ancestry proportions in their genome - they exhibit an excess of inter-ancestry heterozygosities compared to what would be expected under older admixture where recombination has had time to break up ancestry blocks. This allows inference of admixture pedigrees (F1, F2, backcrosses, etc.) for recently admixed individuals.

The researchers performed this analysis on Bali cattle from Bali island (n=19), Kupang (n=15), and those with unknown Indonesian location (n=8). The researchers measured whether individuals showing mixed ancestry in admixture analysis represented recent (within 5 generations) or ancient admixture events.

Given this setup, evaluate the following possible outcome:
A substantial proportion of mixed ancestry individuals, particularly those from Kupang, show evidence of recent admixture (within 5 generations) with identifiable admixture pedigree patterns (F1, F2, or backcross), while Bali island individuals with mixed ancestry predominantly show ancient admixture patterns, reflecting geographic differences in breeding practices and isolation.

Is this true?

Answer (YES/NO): NO